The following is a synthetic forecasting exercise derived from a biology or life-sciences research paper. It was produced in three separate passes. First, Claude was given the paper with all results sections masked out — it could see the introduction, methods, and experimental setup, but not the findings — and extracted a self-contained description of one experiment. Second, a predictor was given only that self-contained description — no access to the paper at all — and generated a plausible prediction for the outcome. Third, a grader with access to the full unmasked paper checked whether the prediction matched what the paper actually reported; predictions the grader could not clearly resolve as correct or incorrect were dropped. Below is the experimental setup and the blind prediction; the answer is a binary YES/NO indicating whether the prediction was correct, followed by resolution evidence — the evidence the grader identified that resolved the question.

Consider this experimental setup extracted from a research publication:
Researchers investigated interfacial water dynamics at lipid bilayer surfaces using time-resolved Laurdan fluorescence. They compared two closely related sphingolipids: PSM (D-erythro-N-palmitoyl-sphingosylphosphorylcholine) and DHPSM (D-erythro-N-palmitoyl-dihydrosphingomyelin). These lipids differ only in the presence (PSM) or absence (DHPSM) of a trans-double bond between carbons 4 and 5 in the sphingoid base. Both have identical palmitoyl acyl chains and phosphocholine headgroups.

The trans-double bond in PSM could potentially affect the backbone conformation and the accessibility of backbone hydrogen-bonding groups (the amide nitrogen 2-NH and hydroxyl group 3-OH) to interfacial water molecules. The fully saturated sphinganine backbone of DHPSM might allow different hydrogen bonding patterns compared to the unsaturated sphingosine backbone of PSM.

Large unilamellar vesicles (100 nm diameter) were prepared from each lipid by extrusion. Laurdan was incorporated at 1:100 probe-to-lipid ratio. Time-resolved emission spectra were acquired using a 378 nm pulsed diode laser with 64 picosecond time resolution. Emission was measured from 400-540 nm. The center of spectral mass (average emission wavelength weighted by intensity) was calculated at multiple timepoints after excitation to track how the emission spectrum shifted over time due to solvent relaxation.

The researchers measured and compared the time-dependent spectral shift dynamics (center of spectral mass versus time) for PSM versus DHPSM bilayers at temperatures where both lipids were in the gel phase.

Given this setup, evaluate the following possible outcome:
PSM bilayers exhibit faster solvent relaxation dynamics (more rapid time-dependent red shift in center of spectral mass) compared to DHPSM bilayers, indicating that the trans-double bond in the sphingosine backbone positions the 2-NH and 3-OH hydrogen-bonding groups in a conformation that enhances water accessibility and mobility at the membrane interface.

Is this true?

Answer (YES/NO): NO